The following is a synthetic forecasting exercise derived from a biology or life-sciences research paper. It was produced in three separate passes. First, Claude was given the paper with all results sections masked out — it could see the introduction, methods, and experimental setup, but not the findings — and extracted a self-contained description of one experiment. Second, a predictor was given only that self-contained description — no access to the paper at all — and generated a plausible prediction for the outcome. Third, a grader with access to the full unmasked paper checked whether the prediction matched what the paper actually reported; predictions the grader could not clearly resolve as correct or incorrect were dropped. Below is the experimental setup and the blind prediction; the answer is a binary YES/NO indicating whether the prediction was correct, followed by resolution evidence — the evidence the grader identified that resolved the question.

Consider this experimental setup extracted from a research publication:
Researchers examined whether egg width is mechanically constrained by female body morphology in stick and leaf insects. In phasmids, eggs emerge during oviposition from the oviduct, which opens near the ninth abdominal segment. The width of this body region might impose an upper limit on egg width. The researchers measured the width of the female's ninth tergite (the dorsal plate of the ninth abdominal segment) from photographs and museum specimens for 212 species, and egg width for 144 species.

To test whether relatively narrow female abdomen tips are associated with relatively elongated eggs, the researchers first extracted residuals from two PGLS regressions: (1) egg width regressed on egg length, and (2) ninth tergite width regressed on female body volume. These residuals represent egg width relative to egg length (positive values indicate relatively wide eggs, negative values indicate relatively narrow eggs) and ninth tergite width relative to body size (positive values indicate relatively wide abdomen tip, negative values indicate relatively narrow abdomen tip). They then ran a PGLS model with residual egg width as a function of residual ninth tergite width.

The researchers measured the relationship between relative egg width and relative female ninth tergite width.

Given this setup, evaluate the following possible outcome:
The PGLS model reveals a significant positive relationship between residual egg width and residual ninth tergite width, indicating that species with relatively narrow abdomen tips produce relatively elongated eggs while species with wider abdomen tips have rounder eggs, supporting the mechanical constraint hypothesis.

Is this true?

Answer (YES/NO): NO